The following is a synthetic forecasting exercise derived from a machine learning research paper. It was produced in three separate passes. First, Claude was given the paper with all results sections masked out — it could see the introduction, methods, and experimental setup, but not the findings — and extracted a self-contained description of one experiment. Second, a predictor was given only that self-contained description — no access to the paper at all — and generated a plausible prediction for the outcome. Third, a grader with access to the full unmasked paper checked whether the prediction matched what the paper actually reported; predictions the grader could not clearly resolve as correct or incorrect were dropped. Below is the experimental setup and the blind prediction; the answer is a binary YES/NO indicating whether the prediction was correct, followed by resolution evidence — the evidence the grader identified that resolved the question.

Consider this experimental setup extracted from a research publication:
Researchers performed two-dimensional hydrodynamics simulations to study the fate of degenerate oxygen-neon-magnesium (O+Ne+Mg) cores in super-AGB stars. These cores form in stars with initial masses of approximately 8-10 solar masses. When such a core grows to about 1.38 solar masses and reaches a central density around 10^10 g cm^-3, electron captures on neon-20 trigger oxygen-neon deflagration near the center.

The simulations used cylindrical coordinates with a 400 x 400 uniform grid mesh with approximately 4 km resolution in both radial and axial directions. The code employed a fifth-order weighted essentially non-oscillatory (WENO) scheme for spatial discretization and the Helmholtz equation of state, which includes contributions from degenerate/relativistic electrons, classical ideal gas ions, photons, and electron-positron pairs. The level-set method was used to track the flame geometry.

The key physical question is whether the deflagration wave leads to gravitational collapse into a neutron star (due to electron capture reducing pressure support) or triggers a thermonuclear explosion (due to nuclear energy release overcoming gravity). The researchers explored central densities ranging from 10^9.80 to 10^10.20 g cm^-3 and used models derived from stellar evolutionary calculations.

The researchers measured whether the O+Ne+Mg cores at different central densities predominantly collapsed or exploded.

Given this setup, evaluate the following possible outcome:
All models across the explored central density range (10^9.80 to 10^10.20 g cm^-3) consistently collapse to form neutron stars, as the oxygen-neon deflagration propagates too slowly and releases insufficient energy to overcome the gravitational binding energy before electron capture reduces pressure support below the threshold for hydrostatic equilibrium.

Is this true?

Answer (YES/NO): NO